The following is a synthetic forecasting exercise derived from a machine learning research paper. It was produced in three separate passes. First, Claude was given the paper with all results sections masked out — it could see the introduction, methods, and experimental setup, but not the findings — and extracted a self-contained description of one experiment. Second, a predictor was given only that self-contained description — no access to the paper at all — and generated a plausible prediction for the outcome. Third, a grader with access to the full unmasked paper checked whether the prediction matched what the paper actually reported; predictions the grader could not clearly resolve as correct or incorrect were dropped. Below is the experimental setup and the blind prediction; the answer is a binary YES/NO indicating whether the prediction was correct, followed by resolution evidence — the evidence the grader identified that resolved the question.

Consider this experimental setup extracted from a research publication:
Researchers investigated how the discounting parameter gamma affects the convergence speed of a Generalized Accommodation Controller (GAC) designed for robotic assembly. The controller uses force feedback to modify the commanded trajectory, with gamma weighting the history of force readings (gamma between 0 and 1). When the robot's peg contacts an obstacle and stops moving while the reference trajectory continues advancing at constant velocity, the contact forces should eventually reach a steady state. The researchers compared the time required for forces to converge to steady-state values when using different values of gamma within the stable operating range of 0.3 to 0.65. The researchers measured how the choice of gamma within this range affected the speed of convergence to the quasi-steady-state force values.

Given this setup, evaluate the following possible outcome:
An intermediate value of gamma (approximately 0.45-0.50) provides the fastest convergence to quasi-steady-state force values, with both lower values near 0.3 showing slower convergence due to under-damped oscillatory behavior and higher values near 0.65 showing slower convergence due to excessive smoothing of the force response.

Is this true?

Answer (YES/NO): NO